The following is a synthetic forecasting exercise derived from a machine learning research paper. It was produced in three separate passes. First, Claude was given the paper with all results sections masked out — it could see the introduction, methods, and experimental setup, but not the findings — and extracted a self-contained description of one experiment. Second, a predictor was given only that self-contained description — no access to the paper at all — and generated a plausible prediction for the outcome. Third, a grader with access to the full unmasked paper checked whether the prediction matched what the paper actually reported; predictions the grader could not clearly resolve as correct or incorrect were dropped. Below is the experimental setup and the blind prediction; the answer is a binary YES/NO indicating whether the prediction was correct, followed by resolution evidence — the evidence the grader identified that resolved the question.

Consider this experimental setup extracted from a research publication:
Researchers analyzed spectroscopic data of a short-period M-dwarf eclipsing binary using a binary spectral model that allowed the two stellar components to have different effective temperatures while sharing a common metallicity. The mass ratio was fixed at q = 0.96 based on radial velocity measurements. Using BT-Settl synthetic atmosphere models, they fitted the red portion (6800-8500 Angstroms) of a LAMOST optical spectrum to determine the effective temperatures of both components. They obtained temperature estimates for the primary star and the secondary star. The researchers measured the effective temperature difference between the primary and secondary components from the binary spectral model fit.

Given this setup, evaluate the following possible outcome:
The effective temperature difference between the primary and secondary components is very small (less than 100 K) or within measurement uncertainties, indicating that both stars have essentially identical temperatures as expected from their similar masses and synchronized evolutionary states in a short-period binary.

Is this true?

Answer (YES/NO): NO